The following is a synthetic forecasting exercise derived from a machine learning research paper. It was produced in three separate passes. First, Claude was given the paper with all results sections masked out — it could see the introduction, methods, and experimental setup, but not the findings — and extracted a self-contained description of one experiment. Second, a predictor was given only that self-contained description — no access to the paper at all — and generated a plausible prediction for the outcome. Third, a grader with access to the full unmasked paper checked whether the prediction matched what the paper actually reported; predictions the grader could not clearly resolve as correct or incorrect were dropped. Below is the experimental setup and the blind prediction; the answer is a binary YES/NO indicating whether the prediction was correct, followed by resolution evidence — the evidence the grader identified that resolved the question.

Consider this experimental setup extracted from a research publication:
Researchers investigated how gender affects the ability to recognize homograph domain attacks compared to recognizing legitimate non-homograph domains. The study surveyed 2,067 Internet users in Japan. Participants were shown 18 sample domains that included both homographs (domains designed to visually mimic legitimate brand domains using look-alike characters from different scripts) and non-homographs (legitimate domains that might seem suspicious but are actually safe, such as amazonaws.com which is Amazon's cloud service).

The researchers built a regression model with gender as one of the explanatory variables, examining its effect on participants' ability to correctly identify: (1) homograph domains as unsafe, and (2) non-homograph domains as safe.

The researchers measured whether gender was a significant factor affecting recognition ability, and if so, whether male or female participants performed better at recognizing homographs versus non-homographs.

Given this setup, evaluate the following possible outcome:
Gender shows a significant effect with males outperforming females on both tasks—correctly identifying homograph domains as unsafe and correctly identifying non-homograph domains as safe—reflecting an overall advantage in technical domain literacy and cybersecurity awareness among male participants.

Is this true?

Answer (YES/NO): NO